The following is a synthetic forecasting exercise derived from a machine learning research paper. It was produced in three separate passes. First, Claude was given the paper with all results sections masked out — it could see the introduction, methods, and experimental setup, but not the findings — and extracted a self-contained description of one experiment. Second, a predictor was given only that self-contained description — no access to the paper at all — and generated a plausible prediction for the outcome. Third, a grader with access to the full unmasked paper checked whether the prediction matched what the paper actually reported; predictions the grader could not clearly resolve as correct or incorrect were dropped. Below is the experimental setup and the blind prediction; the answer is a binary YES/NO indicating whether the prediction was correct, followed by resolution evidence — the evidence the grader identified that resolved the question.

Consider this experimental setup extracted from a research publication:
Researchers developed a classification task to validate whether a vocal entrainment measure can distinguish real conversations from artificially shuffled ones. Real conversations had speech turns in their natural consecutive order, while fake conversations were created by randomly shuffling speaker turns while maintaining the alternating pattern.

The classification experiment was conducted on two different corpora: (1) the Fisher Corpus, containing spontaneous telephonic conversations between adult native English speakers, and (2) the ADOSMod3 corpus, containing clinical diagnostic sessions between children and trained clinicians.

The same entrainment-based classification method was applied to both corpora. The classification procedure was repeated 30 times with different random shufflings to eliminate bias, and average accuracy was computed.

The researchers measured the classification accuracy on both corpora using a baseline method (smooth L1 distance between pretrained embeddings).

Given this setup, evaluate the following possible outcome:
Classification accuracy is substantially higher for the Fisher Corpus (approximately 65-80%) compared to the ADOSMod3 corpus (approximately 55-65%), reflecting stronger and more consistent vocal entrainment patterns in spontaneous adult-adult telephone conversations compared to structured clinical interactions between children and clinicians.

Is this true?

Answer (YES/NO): NO